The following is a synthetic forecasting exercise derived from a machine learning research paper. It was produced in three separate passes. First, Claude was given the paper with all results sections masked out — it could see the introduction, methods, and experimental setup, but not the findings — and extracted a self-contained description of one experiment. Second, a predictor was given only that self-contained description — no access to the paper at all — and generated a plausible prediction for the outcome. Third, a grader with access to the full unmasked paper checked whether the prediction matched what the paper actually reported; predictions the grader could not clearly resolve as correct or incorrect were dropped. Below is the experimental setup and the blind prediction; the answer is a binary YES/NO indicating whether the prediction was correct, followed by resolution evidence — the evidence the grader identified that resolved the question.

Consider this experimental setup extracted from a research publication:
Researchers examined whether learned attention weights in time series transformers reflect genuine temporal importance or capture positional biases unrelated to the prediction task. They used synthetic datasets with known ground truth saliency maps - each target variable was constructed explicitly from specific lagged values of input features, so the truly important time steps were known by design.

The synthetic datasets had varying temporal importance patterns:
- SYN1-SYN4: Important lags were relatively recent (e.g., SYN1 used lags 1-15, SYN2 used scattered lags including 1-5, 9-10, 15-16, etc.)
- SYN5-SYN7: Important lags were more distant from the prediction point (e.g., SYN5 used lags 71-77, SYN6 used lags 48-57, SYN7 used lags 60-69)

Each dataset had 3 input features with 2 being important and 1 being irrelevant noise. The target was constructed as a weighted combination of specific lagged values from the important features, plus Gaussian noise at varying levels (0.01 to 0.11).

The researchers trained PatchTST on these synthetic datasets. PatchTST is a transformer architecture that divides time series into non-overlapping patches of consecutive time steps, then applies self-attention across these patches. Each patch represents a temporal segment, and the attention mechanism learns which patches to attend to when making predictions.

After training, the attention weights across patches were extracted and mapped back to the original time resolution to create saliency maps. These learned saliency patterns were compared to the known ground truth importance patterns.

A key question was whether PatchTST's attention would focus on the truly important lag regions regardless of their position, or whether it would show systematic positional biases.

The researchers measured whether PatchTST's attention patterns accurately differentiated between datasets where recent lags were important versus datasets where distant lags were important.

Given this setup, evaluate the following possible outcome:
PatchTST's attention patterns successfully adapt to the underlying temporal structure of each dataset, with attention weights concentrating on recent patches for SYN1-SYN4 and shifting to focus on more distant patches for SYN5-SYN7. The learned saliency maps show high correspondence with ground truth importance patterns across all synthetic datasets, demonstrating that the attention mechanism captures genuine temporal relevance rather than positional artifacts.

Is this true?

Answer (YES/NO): NO